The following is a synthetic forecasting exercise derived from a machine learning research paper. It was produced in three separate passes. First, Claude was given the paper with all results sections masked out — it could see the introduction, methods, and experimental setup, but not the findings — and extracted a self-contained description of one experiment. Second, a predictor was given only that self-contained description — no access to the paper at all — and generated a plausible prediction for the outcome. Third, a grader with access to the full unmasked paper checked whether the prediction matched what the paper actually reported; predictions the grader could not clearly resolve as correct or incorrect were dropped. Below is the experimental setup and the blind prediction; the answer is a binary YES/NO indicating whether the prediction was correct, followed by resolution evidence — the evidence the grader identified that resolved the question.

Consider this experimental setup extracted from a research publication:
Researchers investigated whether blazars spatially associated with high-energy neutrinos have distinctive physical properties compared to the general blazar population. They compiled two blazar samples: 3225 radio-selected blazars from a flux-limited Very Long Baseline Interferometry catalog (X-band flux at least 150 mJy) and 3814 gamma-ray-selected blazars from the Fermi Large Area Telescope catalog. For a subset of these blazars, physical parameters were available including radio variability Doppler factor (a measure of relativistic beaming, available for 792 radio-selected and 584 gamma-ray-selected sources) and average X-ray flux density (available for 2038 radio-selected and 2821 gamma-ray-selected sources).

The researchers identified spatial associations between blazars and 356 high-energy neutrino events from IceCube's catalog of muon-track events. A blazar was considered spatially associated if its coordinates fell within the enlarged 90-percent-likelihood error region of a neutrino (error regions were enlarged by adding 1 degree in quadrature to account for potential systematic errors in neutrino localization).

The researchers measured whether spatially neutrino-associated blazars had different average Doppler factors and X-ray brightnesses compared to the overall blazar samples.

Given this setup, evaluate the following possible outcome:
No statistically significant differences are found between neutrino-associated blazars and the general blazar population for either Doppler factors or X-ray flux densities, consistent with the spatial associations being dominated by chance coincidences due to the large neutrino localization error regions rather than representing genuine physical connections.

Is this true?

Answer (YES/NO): NO